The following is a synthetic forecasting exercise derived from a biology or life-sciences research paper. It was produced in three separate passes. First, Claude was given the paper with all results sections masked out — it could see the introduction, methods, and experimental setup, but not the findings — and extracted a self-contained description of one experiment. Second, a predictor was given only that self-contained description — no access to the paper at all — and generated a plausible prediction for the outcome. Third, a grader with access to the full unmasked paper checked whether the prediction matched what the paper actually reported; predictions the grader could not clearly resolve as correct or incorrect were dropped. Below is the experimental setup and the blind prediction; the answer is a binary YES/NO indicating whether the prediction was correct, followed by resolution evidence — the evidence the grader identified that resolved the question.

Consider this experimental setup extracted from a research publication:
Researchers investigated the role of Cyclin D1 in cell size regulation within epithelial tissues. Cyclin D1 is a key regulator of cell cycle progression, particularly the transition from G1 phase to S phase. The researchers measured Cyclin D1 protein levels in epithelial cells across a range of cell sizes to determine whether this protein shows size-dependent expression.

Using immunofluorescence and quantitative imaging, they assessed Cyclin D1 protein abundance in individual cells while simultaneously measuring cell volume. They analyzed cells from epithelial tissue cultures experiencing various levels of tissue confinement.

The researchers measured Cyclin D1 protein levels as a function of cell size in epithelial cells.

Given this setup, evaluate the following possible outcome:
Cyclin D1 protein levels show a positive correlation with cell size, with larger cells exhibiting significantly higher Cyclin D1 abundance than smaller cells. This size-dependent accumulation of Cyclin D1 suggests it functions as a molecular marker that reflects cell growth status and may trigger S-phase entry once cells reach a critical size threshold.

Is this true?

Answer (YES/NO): YES